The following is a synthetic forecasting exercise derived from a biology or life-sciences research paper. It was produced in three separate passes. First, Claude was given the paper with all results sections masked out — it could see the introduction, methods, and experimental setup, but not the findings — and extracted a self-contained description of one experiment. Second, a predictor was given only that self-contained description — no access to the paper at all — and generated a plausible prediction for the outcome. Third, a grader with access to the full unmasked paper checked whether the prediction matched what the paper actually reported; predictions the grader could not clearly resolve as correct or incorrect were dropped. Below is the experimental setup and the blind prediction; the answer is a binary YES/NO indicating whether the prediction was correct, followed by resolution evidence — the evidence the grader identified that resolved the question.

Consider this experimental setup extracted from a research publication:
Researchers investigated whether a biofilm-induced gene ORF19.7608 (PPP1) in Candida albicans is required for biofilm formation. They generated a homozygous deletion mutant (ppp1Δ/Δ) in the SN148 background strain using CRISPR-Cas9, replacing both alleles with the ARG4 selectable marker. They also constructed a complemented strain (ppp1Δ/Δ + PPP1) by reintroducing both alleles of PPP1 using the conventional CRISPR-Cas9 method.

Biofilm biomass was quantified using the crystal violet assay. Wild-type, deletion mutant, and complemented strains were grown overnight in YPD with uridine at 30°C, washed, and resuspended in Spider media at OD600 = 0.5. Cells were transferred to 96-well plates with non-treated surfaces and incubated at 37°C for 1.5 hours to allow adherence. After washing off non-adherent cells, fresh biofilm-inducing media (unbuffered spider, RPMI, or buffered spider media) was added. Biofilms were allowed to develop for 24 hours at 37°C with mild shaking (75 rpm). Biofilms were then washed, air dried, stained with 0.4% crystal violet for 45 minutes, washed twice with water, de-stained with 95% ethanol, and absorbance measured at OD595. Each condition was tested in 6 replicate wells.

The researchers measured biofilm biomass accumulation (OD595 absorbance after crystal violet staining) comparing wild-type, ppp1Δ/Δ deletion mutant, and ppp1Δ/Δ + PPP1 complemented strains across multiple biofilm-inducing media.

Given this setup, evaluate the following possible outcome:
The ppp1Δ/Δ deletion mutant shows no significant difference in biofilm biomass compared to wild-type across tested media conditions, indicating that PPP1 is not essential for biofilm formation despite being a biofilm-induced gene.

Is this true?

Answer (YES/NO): YES